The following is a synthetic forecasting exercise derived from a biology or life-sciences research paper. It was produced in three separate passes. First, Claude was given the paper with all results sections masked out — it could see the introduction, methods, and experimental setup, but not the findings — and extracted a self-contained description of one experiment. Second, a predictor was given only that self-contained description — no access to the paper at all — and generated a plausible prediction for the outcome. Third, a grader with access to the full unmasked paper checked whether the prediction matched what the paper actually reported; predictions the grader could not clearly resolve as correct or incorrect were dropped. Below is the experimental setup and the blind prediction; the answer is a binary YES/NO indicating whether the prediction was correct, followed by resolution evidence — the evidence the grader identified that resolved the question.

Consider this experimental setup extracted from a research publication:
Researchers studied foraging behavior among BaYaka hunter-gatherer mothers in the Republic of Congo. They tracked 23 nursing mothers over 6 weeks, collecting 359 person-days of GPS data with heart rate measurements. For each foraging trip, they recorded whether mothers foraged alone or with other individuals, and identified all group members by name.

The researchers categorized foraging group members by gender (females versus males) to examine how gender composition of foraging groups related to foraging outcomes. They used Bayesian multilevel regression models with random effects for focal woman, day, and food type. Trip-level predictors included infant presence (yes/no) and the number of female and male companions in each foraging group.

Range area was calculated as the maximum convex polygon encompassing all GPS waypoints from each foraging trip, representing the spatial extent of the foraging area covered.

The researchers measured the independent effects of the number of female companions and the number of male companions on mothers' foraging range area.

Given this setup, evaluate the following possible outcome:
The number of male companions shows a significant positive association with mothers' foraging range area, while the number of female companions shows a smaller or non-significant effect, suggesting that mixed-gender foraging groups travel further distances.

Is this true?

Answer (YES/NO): NO